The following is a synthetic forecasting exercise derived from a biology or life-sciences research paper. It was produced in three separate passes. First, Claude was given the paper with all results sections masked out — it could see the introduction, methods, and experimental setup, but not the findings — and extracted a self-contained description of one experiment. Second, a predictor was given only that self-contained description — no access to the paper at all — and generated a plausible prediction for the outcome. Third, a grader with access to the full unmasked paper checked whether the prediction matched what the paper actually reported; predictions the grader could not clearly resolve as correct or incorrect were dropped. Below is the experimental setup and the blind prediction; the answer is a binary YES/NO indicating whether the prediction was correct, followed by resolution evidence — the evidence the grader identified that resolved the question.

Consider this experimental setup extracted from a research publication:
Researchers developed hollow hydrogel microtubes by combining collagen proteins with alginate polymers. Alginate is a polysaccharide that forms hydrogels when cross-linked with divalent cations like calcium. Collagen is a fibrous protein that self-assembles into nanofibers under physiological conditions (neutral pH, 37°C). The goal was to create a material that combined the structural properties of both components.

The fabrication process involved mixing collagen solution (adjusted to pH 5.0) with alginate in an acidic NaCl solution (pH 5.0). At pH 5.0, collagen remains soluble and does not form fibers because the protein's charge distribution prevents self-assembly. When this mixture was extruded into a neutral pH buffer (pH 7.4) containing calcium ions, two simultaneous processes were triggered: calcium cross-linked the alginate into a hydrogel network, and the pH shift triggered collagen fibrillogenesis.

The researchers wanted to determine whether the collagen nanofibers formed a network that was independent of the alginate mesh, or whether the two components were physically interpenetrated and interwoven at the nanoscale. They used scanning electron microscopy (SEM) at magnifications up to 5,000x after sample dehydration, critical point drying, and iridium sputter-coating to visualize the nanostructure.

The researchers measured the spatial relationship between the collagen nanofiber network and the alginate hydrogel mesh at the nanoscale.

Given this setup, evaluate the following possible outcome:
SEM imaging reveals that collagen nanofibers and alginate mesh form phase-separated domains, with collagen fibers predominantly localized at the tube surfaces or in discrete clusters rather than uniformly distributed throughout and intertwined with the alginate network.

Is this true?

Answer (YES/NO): NO